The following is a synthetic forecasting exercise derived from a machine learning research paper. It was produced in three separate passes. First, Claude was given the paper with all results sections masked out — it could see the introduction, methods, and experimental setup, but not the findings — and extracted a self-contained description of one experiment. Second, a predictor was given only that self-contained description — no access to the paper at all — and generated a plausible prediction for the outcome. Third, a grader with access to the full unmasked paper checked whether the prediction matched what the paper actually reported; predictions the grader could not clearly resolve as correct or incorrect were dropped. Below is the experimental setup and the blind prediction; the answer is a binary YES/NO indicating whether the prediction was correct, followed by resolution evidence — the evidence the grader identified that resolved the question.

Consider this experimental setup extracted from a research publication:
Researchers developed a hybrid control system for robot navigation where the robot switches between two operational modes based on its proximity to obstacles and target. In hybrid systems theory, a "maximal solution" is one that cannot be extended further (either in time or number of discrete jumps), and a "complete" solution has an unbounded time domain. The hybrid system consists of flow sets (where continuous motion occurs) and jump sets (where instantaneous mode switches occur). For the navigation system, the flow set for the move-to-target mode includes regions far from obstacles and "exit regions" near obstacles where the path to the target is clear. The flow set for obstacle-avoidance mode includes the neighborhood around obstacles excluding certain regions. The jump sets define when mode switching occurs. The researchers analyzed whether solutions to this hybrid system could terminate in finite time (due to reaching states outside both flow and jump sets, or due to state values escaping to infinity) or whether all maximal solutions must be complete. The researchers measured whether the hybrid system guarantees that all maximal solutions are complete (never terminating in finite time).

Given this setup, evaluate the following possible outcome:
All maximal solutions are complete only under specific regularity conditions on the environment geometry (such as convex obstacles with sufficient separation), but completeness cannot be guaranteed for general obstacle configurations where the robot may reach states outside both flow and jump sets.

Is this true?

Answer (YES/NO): NO